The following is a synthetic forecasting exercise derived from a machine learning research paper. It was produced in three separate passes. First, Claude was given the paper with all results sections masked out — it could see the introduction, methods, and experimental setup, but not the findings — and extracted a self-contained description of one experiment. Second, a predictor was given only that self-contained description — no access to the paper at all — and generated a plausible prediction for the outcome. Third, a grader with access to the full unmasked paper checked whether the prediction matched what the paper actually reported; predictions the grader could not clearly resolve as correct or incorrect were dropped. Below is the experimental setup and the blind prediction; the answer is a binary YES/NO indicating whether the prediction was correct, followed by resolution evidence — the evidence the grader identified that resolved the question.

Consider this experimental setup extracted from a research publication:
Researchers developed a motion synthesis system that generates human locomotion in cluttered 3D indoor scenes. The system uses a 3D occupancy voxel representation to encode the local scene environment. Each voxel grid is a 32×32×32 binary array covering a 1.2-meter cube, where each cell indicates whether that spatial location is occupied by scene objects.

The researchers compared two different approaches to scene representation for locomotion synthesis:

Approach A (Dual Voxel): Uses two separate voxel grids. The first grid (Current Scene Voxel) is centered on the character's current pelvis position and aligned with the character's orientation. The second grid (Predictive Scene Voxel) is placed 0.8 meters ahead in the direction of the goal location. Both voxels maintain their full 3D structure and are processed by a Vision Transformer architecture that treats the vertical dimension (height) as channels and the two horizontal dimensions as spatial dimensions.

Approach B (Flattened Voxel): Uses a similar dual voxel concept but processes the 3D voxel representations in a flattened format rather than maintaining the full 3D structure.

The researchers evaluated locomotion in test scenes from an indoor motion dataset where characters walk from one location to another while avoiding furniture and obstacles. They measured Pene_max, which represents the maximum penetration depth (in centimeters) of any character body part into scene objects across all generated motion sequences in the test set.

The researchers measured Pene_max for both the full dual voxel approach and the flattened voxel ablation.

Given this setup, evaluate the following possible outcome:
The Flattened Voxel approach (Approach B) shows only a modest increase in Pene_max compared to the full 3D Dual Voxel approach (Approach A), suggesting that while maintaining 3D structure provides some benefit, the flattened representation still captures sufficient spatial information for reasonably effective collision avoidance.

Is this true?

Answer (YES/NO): NO